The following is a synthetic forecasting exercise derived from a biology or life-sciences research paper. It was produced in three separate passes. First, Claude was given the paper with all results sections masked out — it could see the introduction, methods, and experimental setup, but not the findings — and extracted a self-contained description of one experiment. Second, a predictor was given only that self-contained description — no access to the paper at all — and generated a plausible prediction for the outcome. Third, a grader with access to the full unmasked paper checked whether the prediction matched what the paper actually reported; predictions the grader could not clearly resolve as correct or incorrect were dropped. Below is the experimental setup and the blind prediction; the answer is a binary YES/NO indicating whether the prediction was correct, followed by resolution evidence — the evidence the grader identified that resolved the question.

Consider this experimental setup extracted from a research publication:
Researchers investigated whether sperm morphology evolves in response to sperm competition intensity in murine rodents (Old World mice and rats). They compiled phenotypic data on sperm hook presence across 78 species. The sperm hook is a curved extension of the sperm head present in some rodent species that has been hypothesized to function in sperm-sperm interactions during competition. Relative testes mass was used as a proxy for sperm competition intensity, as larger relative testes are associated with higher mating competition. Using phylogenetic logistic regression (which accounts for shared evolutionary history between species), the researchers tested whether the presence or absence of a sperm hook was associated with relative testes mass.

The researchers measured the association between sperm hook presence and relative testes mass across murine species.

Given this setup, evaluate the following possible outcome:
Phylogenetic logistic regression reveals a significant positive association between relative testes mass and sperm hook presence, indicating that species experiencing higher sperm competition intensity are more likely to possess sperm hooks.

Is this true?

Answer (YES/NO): YES